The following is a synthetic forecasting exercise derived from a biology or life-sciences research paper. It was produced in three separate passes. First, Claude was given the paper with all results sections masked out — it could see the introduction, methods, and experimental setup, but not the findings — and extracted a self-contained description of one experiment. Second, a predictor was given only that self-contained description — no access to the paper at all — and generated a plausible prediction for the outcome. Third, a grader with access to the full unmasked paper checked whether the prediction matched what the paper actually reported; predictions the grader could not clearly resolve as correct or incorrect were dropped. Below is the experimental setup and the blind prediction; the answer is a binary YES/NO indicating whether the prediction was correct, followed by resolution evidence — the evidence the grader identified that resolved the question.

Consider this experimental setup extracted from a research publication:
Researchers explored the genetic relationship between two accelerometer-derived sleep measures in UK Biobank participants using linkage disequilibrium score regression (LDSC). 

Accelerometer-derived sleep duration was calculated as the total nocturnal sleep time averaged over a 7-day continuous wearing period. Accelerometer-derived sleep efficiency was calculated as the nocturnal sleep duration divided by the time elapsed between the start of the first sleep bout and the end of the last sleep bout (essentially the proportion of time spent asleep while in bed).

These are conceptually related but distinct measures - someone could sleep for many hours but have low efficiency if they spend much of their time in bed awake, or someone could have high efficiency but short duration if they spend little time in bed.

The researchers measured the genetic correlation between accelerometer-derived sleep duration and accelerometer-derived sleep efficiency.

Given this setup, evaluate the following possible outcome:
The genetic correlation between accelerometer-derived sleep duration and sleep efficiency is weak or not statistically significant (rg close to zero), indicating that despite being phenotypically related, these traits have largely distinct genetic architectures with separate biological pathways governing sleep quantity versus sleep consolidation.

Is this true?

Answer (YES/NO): NO